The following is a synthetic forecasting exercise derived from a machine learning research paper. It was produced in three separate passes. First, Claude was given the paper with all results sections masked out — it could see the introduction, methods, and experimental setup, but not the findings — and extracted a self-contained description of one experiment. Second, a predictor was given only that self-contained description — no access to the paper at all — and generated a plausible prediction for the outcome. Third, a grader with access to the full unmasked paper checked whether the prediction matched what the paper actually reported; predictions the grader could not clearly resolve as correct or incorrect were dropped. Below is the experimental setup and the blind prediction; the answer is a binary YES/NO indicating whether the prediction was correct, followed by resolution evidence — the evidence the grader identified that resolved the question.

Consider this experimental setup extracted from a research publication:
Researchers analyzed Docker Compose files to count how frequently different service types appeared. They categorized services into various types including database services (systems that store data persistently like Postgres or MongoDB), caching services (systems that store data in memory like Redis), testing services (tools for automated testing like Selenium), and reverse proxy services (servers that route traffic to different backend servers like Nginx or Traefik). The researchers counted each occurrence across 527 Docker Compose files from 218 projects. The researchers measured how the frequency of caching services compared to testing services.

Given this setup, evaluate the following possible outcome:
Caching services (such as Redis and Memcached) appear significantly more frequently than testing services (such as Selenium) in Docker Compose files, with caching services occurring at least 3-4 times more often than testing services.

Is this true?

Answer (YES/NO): NO